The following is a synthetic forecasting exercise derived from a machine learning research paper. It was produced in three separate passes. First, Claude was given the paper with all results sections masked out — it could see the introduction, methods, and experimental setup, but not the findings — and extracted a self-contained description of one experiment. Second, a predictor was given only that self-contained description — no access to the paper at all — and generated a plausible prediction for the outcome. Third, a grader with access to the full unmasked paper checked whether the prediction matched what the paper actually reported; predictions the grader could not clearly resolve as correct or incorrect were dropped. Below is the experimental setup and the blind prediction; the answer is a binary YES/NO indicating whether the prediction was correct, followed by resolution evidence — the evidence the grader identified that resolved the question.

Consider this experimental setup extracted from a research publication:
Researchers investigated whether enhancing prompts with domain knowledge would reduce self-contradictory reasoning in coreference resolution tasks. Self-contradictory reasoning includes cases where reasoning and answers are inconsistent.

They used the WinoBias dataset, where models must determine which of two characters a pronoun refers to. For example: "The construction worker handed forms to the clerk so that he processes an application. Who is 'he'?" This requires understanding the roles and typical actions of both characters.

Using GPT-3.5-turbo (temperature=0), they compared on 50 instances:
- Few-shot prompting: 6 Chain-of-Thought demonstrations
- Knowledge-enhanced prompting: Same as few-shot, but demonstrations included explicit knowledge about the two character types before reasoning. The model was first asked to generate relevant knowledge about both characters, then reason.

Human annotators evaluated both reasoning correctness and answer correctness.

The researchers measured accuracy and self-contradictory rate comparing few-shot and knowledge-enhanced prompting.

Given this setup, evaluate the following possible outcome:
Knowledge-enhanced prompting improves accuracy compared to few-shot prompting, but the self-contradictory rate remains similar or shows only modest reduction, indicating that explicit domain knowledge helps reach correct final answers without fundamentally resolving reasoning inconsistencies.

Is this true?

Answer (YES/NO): NO